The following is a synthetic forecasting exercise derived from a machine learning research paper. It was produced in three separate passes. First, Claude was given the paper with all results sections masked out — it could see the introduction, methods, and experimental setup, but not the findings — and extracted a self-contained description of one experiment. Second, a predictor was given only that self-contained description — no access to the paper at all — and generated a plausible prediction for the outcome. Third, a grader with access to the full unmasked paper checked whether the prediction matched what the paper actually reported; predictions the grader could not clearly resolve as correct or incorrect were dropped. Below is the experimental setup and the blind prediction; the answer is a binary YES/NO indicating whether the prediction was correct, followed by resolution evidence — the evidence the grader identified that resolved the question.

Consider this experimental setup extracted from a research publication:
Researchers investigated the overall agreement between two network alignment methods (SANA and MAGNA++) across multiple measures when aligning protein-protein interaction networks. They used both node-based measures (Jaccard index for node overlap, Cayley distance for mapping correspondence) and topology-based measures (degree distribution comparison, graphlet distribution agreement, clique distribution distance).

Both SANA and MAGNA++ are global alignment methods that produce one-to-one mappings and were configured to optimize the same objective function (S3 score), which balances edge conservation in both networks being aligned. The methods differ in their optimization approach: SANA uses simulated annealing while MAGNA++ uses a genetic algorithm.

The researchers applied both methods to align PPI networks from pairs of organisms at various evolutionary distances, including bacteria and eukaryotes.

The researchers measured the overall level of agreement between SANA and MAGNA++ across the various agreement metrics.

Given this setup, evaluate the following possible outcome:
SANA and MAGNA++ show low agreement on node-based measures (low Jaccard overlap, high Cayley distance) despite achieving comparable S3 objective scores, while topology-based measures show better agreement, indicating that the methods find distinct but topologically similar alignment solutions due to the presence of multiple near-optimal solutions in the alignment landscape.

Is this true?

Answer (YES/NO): NO